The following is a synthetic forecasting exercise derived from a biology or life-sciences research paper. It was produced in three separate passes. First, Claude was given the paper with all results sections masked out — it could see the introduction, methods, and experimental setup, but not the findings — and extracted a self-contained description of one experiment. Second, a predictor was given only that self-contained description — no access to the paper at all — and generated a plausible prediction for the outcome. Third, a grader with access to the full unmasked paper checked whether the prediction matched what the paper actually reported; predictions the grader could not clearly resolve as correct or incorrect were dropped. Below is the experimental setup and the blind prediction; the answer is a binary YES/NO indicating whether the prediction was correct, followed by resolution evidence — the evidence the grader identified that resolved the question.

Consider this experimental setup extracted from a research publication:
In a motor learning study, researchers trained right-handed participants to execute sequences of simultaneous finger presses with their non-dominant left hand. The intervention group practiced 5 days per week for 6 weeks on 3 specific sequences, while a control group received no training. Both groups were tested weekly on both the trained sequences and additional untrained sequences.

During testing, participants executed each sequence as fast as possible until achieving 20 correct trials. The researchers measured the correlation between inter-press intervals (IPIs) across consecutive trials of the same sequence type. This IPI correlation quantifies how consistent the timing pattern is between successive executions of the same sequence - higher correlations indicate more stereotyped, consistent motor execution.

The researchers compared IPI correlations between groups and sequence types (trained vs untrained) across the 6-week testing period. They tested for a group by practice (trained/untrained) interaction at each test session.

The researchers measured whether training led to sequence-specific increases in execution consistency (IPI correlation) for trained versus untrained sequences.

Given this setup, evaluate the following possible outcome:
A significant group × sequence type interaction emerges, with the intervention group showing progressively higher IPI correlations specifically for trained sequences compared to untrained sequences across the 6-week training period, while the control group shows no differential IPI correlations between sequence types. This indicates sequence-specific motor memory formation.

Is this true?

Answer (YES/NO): YES